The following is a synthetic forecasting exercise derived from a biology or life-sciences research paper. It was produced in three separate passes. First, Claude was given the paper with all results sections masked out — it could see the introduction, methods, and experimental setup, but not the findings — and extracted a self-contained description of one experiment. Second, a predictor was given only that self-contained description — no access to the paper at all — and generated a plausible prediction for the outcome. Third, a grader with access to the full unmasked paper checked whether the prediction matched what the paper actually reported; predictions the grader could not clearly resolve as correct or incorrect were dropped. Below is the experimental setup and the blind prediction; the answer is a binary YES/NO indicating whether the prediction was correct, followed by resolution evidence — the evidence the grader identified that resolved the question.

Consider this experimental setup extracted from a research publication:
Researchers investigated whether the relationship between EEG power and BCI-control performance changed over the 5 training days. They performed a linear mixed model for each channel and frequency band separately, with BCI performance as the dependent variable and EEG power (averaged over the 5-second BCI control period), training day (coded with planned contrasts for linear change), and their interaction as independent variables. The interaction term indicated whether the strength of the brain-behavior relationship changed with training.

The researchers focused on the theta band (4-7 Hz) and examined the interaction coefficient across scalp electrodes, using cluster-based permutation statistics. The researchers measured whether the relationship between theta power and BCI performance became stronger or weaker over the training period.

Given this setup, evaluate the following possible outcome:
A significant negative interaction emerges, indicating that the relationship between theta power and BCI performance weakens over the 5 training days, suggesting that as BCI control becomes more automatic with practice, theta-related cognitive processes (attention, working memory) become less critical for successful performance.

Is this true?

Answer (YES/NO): NO